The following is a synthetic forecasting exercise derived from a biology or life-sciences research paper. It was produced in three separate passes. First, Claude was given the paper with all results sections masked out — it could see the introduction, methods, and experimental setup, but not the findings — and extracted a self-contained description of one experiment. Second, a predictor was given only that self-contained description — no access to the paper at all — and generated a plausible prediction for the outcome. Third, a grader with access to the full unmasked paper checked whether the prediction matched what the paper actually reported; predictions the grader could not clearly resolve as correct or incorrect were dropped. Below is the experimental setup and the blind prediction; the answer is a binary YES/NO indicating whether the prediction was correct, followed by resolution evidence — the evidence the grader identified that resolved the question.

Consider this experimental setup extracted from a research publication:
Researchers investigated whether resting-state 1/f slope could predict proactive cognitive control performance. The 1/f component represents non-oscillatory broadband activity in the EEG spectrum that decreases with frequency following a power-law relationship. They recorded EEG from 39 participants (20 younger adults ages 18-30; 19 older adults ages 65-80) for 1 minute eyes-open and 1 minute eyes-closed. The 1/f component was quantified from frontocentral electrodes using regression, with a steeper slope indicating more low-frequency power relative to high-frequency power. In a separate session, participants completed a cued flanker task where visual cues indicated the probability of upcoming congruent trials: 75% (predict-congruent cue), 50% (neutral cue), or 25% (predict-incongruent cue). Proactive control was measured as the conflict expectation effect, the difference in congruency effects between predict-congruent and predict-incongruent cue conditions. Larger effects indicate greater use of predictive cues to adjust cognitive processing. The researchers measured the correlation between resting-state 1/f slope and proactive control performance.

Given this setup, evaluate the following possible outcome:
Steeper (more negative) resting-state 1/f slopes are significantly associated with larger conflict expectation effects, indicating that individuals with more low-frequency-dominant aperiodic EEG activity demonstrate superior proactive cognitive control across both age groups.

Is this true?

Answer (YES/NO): NO